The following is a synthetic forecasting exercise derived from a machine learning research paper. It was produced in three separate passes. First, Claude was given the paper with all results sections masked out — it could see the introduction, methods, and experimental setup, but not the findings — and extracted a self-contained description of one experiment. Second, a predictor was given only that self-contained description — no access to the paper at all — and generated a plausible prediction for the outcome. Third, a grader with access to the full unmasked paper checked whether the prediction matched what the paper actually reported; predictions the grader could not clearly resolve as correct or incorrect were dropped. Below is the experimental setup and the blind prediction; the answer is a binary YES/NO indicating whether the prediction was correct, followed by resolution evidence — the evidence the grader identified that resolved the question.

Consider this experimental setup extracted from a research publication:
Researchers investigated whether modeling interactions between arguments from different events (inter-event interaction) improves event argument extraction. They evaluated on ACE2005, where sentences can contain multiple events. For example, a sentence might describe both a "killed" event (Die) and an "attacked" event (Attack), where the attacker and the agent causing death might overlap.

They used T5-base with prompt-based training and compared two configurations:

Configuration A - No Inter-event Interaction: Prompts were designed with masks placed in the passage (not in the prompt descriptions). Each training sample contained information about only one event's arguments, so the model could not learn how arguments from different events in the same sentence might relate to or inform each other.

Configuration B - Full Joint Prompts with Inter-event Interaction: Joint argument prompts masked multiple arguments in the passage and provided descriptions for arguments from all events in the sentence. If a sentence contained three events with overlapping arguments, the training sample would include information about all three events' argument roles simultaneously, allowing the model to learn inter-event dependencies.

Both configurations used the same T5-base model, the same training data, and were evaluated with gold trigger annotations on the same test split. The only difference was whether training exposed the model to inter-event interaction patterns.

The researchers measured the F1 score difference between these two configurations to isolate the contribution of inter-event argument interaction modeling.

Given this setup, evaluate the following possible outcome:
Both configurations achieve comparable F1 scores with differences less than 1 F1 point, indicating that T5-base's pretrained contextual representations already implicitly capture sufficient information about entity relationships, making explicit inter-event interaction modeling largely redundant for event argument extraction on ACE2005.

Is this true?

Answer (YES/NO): NO